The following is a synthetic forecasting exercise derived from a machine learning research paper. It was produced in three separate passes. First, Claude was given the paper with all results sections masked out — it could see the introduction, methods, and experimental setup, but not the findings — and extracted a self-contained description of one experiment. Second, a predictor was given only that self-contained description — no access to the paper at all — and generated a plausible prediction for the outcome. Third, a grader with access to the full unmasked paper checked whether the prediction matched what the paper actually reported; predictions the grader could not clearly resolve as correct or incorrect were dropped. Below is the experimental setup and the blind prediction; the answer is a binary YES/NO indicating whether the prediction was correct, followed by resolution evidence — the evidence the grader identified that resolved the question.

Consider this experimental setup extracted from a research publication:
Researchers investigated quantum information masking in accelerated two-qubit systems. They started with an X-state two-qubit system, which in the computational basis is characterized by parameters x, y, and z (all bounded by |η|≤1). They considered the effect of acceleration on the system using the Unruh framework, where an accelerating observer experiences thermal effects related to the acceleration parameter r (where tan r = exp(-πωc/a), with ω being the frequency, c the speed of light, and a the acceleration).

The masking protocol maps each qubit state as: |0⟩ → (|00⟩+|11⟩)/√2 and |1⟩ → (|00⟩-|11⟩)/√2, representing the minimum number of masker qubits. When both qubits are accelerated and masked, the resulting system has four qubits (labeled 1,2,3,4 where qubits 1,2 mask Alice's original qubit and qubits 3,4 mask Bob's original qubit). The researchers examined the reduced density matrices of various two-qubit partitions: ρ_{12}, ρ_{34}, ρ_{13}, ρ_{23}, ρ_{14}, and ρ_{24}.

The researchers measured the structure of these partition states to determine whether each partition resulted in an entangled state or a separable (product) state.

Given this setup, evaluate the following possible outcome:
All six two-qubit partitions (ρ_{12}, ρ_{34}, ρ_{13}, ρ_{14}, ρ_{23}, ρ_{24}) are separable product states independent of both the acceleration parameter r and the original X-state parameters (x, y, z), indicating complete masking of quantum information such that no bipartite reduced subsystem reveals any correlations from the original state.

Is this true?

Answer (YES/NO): NO